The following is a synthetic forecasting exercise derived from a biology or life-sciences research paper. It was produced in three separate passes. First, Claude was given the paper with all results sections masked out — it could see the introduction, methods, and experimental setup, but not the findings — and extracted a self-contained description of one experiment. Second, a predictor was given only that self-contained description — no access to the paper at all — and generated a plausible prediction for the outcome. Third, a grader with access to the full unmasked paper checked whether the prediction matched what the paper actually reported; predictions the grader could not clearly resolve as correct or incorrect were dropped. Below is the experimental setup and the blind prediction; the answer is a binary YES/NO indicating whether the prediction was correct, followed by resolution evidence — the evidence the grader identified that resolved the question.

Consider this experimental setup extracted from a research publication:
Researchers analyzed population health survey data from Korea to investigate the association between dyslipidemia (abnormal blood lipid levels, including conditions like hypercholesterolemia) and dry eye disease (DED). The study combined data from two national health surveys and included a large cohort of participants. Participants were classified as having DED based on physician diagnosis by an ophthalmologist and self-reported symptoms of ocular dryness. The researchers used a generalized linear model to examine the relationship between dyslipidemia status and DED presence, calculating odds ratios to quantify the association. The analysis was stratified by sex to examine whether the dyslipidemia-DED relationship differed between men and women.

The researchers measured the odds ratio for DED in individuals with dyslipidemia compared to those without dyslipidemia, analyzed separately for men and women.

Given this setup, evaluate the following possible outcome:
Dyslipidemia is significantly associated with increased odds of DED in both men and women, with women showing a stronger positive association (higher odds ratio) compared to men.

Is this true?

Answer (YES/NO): NO